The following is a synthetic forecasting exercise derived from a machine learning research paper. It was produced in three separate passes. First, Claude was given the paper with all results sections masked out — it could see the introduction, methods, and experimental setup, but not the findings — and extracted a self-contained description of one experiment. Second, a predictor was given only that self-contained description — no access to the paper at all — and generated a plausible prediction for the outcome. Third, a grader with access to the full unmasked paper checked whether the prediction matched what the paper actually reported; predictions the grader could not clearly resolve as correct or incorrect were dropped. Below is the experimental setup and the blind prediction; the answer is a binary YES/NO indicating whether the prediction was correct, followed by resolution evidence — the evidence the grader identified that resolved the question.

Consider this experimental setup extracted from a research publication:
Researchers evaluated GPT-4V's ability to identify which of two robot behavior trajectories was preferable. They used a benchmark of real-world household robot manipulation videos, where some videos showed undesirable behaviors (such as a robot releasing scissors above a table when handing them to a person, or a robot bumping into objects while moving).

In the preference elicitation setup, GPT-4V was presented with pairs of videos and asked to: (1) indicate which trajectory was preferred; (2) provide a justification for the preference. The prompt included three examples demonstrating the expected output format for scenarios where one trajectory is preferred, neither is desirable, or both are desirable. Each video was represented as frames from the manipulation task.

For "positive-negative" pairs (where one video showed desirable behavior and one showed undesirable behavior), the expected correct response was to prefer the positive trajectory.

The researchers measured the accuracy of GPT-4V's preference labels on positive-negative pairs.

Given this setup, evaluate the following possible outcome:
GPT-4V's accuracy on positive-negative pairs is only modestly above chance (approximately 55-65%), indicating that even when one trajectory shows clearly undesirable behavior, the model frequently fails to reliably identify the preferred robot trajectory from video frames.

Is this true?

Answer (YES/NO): NO